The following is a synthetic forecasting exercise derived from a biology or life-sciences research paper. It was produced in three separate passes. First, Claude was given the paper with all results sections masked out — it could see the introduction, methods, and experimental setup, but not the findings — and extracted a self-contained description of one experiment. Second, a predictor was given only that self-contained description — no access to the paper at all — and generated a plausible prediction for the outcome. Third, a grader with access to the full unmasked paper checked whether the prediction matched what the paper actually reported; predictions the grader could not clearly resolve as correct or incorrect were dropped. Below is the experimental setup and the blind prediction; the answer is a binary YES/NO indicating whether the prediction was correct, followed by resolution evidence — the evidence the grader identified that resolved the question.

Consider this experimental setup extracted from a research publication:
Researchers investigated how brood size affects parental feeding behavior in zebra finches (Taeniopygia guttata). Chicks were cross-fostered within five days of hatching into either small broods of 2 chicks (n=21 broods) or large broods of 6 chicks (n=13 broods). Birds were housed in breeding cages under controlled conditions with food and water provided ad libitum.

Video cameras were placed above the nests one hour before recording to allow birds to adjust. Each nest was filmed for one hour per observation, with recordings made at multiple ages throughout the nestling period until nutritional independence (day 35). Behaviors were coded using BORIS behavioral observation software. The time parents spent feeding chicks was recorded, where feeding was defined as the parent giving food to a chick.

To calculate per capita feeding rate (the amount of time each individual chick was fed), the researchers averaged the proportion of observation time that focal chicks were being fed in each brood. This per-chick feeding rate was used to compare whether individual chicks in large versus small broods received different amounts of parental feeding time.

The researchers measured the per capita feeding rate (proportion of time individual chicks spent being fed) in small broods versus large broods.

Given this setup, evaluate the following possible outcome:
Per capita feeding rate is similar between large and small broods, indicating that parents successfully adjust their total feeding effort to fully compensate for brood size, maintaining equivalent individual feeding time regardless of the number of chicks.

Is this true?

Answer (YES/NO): NO